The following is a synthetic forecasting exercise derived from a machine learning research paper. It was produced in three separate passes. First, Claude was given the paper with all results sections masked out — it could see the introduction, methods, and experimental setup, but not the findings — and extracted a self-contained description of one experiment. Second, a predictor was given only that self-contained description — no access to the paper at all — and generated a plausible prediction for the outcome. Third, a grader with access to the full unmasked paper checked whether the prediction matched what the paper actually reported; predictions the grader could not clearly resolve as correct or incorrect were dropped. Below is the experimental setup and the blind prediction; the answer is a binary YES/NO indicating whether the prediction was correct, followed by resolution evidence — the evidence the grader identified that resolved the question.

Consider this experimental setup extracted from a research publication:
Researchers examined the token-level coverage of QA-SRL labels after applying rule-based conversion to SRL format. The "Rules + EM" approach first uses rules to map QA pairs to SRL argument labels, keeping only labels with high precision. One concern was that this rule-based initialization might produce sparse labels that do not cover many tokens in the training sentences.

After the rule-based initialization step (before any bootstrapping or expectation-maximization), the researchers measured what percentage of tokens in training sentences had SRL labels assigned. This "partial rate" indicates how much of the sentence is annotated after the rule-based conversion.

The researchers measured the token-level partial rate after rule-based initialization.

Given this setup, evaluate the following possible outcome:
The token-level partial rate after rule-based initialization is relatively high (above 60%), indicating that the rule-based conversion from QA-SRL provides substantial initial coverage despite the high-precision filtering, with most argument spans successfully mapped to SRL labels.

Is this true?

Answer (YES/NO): NO